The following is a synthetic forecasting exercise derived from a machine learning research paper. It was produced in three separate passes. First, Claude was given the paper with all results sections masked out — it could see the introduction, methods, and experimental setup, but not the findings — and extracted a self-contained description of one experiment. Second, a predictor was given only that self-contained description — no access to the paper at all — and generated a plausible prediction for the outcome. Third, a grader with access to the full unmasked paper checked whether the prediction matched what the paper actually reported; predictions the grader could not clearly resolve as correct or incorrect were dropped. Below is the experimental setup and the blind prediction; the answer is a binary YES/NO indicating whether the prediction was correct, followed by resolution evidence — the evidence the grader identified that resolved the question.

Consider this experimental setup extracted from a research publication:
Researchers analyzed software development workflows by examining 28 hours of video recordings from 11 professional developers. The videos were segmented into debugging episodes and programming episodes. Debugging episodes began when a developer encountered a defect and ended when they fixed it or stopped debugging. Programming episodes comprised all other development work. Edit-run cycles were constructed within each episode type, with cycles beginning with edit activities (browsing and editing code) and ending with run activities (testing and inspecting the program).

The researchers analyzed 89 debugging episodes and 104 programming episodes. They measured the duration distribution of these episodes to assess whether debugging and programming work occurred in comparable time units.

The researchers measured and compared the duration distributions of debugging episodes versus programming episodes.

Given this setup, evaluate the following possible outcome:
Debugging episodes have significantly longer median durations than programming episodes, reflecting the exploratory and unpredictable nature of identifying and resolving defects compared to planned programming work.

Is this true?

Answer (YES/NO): NO